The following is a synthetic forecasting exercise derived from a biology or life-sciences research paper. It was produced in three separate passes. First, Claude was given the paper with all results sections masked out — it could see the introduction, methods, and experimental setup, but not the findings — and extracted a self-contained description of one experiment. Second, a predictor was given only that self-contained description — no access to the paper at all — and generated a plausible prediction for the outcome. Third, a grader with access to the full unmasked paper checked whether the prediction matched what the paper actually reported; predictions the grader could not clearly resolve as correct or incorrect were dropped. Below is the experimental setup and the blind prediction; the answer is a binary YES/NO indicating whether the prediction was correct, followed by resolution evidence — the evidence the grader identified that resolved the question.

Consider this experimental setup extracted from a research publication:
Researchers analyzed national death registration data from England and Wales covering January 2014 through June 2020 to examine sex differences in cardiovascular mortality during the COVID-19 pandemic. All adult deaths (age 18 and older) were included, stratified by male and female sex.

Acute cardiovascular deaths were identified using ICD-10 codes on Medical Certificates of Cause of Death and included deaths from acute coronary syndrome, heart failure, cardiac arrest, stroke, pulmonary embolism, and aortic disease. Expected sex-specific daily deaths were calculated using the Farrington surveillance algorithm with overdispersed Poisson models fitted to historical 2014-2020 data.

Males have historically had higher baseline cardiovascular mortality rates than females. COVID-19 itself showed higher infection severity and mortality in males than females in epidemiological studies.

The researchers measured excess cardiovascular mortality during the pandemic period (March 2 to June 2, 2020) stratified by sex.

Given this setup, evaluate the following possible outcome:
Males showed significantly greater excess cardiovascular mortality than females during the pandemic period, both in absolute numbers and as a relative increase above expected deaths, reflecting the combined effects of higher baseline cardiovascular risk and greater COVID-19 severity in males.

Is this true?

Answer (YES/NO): NO